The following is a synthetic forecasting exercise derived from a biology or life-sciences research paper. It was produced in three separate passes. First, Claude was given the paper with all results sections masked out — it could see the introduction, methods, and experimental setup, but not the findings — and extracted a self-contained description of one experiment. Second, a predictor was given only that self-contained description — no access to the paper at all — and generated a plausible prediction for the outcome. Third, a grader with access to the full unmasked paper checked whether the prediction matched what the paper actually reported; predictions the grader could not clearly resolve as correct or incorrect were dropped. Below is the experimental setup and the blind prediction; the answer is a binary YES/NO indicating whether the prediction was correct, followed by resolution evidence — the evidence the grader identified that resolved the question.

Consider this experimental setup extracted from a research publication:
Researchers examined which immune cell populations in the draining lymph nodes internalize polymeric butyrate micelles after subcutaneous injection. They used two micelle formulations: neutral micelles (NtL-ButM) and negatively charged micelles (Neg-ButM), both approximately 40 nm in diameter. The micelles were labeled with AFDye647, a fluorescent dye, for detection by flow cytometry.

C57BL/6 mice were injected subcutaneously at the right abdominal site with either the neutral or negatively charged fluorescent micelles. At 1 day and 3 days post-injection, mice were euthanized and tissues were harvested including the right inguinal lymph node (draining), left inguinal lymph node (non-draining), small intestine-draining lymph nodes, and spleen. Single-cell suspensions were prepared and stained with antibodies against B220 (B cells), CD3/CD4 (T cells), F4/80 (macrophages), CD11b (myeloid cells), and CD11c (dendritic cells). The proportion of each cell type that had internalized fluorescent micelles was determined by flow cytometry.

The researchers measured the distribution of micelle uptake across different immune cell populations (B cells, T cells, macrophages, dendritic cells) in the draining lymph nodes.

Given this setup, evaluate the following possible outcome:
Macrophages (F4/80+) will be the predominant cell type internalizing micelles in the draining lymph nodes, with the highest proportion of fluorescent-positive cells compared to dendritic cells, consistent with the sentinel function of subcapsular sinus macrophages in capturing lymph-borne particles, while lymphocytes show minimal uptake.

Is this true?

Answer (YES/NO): YES